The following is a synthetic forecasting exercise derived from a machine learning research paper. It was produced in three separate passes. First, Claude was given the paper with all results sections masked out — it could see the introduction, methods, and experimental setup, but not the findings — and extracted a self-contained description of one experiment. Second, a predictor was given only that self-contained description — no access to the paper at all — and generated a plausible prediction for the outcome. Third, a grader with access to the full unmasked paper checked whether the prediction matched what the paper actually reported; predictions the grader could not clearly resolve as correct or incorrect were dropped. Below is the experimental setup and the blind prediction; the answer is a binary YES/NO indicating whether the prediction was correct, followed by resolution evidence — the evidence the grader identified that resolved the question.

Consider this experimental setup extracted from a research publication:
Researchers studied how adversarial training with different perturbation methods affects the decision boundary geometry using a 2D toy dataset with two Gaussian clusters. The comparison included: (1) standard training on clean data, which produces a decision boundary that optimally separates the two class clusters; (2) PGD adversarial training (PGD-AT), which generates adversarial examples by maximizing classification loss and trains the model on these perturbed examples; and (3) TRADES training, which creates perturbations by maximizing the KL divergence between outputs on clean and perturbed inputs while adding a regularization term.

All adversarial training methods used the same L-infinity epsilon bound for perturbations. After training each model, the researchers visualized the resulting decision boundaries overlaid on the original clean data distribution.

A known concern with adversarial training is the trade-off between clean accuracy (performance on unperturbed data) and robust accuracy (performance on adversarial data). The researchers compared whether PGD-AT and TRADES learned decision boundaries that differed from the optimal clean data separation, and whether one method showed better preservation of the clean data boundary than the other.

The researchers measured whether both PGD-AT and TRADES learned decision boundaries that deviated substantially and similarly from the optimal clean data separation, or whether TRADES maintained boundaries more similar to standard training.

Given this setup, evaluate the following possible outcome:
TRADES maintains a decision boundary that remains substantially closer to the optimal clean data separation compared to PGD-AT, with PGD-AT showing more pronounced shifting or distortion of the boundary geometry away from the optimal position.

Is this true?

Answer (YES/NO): NO